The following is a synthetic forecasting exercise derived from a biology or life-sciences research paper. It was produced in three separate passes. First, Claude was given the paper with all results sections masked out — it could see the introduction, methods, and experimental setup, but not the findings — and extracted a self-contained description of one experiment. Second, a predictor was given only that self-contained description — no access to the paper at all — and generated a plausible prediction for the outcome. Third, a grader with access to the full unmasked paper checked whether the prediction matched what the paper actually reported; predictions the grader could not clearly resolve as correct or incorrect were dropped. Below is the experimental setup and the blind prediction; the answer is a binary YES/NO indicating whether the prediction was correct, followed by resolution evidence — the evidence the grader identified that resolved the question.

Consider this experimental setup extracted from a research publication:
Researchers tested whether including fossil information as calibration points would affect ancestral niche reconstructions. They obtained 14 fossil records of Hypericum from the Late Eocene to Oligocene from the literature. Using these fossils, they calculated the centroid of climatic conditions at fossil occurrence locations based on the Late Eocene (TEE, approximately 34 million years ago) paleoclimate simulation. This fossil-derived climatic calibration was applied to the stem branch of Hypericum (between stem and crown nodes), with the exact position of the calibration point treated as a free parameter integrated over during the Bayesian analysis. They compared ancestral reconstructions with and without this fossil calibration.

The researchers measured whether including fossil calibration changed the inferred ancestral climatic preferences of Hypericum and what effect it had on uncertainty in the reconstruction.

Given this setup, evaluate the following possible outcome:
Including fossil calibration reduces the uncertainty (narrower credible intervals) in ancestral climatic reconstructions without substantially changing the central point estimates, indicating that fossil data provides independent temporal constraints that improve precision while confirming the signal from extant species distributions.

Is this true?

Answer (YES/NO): YES